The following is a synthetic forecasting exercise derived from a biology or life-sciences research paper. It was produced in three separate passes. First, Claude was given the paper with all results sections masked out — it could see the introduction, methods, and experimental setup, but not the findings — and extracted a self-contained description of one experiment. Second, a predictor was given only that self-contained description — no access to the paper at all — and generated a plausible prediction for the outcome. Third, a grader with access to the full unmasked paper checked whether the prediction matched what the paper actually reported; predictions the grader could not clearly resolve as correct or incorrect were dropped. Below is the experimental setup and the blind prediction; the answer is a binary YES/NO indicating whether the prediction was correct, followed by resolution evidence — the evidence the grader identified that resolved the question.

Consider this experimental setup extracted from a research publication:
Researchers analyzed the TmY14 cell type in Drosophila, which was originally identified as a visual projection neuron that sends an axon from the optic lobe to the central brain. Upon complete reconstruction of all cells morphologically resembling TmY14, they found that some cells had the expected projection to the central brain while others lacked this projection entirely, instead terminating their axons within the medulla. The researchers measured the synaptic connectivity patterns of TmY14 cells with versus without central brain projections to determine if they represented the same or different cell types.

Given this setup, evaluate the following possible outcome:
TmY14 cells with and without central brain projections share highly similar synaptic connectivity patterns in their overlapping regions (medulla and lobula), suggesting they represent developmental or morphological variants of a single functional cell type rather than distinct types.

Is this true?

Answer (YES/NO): YES